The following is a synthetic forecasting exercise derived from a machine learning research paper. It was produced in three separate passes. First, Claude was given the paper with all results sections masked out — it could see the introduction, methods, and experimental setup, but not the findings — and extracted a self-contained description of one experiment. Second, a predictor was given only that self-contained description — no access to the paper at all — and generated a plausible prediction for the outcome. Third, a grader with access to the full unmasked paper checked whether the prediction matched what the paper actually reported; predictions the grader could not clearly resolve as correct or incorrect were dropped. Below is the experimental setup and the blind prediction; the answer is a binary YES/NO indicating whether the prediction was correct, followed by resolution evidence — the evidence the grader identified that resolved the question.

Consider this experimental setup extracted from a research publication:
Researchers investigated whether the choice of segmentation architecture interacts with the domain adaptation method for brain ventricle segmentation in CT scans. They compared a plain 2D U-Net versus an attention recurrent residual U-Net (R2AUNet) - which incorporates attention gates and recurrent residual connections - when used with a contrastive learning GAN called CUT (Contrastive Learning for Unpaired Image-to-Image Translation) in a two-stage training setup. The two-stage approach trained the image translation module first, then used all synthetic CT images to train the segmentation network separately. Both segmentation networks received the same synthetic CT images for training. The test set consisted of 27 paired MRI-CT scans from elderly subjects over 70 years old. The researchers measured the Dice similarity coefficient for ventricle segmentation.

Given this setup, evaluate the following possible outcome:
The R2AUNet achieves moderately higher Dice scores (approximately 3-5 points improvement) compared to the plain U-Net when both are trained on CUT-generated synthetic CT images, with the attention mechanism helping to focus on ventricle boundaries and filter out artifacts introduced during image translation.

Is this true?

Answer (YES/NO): NO